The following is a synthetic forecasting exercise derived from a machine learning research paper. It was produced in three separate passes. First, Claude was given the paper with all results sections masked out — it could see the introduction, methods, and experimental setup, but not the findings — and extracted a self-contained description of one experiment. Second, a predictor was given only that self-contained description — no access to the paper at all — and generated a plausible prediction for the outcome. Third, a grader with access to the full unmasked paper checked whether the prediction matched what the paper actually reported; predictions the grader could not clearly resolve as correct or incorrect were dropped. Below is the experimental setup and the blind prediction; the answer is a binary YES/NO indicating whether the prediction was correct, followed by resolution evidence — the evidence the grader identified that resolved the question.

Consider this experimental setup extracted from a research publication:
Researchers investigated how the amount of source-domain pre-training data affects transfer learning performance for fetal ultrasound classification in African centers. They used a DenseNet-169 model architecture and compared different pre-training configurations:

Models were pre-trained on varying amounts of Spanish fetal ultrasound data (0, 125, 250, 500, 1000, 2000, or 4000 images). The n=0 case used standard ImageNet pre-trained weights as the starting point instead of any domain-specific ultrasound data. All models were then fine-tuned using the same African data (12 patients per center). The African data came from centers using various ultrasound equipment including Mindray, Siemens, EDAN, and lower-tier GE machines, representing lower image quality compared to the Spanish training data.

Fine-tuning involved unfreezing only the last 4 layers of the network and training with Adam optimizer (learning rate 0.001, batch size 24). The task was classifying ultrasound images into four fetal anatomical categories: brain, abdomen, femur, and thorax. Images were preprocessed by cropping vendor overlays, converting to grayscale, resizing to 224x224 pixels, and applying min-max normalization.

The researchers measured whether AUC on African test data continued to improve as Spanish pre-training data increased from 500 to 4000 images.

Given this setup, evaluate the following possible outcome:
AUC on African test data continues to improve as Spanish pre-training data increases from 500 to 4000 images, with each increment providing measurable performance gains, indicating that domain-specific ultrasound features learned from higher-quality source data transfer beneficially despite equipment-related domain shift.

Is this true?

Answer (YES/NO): YES